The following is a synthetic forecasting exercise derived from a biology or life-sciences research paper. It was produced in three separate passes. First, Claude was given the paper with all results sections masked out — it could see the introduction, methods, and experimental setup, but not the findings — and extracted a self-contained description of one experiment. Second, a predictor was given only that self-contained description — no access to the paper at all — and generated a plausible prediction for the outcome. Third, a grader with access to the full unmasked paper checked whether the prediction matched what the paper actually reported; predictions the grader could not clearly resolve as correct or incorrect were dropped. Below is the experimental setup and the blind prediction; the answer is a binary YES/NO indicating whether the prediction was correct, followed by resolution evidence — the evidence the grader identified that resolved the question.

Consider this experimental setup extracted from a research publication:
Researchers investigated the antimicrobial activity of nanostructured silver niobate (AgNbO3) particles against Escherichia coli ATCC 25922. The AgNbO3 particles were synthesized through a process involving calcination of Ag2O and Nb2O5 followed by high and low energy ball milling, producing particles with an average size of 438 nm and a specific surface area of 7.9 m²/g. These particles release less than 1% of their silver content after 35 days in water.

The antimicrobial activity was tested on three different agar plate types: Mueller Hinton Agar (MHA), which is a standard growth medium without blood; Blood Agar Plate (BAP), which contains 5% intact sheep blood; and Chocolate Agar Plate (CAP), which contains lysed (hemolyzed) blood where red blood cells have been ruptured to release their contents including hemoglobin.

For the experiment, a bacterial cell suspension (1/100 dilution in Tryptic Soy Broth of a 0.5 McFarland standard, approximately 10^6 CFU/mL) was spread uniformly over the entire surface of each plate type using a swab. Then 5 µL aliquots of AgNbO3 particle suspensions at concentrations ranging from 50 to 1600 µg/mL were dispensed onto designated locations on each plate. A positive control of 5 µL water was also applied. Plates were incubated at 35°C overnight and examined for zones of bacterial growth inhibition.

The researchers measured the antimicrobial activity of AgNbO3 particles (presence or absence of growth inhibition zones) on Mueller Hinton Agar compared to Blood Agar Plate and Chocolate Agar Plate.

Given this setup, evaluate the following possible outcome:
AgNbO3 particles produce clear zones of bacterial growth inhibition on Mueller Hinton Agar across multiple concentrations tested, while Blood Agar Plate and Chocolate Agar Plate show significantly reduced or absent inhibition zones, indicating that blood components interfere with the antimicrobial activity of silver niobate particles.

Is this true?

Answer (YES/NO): YES